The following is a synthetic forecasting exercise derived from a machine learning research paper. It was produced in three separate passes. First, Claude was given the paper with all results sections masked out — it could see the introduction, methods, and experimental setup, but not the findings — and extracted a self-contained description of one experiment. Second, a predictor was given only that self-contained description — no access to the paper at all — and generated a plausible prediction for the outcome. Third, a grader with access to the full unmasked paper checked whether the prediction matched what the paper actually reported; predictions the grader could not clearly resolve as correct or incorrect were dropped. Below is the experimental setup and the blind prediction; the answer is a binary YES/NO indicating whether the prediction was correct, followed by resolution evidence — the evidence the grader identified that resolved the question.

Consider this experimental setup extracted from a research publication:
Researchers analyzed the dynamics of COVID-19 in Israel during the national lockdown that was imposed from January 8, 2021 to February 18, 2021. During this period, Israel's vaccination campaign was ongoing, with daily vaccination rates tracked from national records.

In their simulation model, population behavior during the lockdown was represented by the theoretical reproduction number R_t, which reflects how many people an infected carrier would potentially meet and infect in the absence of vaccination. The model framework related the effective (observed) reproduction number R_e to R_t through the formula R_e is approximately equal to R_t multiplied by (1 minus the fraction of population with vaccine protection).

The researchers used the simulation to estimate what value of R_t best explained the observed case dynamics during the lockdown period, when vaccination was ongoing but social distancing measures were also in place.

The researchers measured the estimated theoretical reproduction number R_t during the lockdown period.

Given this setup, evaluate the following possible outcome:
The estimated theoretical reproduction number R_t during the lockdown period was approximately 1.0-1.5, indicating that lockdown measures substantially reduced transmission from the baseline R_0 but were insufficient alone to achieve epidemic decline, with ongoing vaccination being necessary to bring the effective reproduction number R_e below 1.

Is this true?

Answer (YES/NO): YES